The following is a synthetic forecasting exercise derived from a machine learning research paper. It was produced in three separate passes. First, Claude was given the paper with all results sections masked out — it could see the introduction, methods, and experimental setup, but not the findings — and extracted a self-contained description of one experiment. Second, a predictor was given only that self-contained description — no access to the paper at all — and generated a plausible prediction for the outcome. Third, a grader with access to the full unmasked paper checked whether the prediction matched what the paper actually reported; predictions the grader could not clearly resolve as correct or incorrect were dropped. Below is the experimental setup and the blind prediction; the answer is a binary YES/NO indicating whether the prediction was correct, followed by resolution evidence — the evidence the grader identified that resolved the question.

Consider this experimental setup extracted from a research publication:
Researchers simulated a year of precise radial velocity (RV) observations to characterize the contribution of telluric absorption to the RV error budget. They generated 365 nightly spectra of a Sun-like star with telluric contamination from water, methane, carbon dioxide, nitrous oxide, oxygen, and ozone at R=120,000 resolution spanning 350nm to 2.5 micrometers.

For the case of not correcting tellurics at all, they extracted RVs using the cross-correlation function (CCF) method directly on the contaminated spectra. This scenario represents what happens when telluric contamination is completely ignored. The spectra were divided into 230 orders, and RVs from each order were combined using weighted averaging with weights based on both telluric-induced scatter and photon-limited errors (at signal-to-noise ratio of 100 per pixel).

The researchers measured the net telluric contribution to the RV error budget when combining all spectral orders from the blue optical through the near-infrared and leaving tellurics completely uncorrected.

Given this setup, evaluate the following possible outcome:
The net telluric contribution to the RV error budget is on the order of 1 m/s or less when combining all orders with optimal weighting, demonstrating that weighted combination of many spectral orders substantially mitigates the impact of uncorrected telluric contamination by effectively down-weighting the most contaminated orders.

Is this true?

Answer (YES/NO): NO